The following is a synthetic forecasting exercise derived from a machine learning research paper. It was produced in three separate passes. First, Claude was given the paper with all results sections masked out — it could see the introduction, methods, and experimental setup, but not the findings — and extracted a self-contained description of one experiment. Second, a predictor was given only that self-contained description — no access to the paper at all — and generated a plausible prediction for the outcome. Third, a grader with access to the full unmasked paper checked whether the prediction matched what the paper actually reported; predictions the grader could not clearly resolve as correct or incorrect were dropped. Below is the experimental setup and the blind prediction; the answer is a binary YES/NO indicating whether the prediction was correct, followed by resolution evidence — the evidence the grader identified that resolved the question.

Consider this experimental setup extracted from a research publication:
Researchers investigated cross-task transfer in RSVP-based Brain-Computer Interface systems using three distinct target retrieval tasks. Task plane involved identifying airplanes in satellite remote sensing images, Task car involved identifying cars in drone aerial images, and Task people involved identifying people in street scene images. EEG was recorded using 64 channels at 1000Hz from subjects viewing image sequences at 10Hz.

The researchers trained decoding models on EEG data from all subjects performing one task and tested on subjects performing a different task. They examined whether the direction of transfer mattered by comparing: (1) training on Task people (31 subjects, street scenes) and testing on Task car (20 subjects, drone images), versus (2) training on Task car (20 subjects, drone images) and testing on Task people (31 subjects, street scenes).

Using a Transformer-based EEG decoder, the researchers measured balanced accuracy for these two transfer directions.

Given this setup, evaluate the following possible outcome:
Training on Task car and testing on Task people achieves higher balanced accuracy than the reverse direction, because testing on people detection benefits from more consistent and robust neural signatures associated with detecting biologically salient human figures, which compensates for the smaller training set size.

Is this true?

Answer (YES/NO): NO